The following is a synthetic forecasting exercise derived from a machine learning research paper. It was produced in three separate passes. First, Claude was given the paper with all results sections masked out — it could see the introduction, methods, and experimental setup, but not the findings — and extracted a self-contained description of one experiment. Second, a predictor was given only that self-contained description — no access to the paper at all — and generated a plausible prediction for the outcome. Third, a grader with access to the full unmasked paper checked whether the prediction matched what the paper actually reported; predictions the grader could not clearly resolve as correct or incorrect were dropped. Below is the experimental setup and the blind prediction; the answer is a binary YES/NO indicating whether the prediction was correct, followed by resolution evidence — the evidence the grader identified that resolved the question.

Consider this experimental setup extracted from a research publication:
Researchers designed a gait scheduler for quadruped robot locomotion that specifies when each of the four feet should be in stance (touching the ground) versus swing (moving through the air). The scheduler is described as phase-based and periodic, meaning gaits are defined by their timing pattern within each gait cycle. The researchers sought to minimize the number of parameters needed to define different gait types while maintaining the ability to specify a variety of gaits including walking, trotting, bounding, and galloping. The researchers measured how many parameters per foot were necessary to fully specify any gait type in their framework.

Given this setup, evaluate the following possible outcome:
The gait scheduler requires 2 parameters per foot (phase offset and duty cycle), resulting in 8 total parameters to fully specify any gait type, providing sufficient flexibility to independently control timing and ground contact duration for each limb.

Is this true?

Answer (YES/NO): YES